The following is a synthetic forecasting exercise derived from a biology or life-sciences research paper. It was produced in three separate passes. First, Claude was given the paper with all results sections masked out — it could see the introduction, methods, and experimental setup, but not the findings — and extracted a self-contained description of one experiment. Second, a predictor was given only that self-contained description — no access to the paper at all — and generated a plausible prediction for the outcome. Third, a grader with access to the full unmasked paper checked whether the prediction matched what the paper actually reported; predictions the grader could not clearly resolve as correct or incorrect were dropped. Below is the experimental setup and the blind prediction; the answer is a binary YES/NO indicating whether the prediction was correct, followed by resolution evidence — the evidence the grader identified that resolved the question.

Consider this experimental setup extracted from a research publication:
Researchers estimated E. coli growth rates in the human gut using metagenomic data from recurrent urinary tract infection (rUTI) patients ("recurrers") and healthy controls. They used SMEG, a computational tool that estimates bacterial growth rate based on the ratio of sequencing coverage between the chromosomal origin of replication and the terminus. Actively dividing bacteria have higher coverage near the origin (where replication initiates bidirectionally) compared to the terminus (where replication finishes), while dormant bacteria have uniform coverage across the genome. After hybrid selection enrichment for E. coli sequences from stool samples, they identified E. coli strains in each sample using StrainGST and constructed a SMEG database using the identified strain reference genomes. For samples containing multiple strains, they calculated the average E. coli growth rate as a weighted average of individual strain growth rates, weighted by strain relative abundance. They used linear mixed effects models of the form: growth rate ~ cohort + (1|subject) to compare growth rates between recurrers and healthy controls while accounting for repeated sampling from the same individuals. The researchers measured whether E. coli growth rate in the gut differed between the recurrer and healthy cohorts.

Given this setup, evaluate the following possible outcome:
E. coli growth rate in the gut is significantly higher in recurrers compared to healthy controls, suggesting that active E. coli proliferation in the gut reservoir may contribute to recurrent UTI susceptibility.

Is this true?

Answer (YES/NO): NO